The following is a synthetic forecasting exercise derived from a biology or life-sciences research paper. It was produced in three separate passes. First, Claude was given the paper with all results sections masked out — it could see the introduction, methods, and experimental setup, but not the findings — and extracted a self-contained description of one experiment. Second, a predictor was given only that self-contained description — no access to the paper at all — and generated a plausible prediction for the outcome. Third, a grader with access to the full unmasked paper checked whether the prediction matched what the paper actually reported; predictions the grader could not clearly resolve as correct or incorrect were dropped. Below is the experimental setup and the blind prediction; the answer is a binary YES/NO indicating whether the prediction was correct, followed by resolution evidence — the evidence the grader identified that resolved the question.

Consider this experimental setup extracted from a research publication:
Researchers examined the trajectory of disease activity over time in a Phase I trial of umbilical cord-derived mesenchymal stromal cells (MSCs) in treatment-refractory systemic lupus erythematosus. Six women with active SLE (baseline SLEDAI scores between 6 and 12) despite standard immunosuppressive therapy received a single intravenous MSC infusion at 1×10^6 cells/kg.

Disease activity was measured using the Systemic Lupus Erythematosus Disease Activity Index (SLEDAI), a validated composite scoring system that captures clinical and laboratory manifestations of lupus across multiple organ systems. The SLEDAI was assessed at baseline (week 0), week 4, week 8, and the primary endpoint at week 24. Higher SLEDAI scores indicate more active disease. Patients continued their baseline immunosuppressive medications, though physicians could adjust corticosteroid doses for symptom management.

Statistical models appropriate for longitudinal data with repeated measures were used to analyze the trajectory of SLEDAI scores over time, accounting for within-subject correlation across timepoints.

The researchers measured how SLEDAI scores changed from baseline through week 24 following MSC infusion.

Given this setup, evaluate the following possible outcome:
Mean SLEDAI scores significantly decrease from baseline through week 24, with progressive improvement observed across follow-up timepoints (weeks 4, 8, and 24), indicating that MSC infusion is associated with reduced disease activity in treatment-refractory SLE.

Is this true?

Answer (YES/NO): YES